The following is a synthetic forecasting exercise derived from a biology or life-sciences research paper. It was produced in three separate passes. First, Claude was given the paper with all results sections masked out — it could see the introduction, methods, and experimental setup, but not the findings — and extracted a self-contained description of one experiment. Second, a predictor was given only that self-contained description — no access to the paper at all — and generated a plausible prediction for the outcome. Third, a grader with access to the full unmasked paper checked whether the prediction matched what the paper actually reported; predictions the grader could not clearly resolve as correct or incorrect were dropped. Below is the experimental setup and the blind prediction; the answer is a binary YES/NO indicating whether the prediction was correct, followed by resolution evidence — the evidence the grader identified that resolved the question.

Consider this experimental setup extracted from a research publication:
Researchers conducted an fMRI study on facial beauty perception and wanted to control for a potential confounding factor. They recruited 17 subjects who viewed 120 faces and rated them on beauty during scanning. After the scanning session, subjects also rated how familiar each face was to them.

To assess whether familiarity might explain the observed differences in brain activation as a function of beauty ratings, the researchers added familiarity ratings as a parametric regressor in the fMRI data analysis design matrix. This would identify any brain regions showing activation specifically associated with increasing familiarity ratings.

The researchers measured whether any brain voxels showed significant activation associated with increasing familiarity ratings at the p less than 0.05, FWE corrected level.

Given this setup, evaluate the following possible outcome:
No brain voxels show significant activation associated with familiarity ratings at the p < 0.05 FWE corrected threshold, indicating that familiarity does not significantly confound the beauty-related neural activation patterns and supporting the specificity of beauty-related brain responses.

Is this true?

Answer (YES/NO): YES